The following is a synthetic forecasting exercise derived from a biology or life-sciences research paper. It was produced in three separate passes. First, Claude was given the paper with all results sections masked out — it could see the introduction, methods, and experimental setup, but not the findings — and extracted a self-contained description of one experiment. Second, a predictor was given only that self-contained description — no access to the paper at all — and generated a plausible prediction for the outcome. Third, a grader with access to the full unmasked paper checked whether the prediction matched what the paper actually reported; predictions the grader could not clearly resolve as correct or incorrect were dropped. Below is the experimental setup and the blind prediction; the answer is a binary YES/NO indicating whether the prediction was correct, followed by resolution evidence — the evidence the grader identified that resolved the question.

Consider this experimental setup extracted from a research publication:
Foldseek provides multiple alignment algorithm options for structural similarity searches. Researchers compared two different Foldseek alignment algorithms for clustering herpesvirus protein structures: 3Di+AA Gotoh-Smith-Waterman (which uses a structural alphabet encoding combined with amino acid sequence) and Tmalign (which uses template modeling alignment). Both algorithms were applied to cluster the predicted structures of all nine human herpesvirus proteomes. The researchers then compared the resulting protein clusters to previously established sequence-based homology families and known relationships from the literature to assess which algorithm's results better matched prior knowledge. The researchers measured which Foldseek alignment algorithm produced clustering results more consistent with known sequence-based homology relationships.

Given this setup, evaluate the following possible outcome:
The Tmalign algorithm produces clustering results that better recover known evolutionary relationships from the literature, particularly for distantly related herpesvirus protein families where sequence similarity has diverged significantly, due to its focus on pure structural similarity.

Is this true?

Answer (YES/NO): NO